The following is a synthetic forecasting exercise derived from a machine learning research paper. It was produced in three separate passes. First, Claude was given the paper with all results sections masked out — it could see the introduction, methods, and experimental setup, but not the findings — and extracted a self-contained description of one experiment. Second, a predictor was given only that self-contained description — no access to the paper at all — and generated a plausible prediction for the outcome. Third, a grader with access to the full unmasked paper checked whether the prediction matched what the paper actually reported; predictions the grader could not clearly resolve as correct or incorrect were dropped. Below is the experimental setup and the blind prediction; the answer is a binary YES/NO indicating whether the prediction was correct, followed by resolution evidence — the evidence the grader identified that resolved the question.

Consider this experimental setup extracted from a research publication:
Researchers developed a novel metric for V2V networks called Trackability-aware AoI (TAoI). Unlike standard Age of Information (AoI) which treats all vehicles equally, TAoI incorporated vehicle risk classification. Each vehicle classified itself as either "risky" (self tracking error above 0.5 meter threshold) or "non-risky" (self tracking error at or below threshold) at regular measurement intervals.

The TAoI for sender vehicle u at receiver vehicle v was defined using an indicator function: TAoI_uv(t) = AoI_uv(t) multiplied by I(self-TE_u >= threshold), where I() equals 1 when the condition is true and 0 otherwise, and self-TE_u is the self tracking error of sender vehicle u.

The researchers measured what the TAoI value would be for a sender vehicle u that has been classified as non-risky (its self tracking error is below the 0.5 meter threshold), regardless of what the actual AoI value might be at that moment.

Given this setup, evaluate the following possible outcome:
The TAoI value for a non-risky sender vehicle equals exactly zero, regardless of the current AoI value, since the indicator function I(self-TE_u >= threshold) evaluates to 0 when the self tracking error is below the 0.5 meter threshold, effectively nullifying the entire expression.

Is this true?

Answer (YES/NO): YES